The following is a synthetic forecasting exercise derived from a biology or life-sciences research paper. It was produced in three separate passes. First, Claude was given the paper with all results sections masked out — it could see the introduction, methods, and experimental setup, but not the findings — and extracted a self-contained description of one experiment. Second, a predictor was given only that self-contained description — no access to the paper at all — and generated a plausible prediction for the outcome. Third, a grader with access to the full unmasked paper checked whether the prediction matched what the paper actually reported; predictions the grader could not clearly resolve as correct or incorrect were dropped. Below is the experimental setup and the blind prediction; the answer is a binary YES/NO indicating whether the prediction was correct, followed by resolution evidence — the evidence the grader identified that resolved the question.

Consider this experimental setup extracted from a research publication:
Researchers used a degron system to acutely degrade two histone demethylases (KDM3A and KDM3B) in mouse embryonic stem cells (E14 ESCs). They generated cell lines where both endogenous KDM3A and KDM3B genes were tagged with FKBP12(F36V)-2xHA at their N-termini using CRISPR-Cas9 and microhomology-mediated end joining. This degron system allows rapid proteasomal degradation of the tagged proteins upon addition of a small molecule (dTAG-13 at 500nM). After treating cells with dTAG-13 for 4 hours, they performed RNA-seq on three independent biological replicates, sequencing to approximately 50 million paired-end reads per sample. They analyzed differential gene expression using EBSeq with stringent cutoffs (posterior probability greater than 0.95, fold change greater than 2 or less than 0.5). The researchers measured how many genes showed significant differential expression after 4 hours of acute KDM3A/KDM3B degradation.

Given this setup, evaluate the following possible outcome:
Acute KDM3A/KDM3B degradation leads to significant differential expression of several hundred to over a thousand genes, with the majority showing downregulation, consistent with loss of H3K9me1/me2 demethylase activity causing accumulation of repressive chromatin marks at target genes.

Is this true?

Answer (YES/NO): NO